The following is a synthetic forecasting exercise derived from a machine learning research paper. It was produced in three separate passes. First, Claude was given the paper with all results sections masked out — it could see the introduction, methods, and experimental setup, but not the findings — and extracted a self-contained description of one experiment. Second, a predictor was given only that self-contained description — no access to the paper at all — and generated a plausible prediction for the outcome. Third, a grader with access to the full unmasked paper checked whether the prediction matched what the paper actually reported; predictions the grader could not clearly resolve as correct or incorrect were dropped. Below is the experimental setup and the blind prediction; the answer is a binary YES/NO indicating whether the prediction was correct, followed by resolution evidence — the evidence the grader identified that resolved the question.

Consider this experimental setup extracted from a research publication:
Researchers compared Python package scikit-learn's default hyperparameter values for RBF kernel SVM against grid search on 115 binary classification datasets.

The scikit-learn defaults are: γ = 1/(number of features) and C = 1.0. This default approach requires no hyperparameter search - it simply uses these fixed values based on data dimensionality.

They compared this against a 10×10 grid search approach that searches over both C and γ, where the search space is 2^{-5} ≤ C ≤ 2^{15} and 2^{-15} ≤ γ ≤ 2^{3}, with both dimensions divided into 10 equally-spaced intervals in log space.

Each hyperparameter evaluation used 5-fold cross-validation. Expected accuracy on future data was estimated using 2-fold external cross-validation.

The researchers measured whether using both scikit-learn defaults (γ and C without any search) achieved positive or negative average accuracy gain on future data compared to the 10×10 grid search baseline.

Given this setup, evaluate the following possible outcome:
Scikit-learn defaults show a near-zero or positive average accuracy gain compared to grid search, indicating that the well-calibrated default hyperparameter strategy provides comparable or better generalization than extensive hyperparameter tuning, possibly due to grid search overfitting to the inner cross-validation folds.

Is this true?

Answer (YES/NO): NO